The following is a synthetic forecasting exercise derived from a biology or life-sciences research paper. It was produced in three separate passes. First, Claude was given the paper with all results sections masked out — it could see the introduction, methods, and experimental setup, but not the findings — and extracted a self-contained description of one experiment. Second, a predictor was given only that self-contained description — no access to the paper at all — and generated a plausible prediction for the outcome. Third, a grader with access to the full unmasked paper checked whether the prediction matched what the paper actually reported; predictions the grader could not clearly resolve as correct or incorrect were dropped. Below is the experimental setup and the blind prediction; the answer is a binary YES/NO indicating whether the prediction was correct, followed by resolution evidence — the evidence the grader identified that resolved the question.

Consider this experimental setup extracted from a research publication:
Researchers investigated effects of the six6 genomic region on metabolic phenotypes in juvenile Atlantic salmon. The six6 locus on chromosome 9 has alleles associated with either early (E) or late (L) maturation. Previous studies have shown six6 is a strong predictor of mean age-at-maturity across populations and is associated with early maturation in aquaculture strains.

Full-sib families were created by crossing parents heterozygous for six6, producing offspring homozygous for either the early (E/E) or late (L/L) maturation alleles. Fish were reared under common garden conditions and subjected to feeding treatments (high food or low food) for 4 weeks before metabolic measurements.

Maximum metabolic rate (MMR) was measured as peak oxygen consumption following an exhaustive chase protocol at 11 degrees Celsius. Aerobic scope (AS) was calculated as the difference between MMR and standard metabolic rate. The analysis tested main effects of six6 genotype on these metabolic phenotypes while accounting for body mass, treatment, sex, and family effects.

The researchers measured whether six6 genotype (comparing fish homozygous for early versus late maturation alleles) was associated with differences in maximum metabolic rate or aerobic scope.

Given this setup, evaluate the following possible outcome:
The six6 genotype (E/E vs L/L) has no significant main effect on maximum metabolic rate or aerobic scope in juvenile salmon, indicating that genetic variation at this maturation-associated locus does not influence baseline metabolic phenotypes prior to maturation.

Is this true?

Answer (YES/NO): YES